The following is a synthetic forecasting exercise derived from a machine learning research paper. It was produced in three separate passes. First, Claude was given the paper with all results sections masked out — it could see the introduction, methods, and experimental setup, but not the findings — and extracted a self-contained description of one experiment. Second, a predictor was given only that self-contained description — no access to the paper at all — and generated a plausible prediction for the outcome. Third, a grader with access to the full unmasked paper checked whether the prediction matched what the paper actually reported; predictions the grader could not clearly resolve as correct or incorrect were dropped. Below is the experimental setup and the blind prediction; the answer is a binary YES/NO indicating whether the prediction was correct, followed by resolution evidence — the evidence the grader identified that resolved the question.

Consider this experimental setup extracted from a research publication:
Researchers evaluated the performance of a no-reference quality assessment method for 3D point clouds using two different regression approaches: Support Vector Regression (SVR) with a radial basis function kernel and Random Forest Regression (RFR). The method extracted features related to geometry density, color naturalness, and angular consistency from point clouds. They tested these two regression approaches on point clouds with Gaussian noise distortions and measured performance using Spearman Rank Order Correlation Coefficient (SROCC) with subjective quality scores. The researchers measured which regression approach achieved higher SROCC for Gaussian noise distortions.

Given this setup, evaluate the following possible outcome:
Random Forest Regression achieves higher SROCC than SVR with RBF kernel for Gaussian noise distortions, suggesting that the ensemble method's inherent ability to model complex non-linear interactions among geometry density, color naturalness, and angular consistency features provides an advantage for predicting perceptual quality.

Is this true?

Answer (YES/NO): NO